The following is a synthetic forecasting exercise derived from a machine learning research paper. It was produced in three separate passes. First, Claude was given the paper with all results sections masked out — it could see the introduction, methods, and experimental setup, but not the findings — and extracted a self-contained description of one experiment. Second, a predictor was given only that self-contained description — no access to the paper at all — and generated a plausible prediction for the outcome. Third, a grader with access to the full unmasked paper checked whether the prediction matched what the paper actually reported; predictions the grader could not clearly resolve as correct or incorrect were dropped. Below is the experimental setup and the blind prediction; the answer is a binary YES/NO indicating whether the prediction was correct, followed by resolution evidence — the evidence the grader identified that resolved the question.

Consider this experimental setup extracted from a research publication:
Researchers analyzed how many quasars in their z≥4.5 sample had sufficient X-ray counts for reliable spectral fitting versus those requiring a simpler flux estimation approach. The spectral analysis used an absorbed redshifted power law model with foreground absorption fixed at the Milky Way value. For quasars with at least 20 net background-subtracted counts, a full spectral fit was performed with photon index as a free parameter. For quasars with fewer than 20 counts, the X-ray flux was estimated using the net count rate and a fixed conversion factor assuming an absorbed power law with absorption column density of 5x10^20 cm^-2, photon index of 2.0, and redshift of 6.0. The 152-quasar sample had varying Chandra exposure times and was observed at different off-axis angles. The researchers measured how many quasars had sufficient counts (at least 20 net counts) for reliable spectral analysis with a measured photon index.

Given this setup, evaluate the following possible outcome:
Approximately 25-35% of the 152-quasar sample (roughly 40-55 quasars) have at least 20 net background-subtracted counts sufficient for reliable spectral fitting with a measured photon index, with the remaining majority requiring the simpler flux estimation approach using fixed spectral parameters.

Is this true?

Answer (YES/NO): NO